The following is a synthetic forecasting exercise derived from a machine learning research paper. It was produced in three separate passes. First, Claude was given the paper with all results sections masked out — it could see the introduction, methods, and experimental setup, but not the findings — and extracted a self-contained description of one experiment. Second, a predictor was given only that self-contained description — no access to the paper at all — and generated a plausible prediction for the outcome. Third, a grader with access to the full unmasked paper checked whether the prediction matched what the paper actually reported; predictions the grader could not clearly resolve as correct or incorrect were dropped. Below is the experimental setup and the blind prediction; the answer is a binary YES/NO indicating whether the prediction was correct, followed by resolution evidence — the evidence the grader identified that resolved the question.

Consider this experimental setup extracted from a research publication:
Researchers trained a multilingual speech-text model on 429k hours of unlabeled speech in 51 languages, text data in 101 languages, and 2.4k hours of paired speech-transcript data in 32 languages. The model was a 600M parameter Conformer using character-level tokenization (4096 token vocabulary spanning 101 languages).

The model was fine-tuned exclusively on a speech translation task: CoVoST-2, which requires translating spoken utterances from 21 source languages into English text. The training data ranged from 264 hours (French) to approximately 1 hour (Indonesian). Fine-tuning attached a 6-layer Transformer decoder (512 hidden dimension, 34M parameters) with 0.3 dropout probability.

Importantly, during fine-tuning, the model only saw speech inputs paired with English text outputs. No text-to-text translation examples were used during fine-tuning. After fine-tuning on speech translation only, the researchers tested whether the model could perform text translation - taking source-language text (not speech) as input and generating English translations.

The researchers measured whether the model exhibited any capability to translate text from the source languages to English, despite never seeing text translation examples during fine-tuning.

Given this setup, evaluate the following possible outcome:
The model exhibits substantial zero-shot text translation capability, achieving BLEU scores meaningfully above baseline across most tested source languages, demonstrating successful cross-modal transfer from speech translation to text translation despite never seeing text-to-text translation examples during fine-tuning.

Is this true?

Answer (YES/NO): YES